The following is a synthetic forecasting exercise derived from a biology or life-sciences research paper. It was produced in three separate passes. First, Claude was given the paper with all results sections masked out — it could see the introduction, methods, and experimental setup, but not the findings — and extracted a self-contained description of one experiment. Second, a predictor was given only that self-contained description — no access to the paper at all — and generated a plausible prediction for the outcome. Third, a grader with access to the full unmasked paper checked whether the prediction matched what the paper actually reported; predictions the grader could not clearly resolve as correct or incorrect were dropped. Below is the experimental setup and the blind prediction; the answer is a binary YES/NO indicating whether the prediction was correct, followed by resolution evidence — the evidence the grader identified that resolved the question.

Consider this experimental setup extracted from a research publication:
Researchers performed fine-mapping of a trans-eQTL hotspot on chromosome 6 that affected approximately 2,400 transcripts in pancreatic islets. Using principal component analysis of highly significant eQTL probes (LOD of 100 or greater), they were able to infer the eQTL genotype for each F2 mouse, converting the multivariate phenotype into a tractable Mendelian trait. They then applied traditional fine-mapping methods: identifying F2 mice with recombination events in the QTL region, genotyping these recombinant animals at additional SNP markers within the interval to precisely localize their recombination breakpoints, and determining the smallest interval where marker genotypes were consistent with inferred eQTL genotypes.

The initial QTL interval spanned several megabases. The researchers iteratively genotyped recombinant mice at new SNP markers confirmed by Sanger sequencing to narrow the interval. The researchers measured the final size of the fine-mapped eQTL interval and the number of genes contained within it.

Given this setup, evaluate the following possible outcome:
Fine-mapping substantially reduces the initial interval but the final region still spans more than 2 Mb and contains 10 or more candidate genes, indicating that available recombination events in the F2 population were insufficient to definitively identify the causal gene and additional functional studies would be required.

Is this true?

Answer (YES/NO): NO